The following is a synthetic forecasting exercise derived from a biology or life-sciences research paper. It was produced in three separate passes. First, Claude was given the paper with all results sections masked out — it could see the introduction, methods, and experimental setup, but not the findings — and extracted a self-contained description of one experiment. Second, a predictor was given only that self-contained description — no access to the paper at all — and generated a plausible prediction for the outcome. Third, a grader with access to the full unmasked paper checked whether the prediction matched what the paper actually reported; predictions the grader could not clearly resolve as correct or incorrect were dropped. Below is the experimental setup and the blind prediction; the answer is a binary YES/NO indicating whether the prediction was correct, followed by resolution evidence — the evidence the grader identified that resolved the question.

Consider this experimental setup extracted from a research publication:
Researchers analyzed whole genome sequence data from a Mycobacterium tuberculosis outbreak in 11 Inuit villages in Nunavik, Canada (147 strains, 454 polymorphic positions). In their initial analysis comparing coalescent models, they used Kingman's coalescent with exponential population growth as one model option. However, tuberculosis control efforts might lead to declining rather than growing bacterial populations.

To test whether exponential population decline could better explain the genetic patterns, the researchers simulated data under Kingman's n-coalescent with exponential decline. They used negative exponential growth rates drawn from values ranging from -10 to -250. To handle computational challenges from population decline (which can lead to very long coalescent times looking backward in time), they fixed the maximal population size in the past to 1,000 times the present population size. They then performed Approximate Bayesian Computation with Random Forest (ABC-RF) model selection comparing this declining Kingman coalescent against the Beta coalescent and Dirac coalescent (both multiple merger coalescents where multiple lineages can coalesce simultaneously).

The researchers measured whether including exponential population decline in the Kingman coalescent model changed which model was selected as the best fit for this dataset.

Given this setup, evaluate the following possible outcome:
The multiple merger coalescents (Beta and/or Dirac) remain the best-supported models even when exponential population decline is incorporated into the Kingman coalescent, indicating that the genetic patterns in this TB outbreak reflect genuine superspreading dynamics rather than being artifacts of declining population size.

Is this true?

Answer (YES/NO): YES